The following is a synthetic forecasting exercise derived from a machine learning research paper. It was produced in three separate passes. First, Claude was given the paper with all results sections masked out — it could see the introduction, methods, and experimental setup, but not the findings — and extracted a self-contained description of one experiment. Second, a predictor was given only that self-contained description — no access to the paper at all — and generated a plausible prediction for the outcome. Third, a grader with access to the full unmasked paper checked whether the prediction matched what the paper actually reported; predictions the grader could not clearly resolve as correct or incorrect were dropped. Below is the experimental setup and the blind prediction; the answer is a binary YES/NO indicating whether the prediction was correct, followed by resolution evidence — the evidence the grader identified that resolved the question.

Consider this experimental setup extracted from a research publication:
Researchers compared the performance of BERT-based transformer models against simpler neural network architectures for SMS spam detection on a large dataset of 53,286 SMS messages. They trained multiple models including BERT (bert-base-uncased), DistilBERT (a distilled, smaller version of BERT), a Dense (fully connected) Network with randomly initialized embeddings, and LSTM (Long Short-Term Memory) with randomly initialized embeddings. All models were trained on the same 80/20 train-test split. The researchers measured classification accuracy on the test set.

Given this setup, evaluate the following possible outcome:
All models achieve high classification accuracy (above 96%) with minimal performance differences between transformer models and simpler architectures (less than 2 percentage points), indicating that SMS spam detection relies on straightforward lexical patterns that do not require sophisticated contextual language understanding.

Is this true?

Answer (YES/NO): NO